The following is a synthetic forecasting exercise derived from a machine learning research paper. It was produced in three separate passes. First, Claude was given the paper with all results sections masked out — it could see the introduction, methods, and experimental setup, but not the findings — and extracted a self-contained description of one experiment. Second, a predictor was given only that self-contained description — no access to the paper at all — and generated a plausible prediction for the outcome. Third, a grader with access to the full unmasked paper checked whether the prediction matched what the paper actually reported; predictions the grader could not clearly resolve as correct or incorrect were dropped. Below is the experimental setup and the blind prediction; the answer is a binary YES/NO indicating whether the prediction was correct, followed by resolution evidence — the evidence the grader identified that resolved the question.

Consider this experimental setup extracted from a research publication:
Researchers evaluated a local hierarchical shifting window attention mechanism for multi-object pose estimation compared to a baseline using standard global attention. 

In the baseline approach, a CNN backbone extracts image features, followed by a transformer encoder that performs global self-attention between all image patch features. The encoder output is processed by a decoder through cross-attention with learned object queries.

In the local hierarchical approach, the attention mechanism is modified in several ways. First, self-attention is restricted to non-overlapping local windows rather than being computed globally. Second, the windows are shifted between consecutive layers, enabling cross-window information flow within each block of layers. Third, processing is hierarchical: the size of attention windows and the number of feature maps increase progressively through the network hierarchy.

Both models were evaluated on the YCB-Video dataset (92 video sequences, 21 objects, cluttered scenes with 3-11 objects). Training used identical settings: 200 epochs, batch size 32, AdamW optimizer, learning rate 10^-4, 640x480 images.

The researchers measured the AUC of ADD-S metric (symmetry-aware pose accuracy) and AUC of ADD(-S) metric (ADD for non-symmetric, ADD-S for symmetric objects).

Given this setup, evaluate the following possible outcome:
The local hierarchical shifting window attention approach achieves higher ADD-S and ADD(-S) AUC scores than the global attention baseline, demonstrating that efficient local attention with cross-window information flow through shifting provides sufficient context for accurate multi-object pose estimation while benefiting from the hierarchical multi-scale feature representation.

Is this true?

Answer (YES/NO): NO